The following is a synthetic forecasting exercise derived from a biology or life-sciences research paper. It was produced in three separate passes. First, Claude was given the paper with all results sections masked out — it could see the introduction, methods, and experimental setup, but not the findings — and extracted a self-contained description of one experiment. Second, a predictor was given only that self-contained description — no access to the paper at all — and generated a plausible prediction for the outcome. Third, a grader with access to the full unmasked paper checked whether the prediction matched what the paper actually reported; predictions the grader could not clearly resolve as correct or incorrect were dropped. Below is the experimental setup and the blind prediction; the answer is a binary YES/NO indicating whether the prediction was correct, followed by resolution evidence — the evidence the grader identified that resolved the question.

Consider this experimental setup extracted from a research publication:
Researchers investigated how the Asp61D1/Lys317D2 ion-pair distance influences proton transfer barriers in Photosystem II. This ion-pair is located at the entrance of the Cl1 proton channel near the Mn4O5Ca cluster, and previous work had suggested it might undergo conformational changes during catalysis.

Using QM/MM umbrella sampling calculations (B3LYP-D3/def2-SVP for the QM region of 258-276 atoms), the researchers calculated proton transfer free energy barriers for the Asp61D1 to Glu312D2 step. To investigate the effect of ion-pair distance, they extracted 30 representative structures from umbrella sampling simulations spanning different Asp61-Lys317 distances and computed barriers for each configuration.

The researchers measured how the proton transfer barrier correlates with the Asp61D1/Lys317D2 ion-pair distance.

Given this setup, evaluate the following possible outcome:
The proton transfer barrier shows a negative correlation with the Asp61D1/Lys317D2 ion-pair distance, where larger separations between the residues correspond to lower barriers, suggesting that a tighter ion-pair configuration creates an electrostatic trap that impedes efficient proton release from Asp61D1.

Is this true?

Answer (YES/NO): YES